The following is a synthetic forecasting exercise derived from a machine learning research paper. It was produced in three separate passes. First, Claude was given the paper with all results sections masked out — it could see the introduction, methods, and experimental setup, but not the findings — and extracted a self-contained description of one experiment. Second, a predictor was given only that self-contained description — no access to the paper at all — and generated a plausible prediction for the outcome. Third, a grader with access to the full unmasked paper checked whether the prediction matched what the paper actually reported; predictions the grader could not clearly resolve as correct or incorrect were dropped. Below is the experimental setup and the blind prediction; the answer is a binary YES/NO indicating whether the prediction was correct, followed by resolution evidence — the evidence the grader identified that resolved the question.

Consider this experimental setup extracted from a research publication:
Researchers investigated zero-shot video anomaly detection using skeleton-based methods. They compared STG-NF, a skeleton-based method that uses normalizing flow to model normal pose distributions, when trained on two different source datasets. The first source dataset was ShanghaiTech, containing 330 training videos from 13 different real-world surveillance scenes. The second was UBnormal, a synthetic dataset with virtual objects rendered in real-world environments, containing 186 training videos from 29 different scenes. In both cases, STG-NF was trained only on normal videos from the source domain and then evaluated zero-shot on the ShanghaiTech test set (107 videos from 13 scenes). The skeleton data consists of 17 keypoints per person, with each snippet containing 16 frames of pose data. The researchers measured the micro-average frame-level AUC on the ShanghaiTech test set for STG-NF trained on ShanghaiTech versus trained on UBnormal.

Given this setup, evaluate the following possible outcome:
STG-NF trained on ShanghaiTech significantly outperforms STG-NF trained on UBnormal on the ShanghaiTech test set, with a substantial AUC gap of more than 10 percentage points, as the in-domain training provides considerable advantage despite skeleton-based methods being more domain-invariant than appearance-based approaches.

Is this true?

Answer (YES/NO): NO